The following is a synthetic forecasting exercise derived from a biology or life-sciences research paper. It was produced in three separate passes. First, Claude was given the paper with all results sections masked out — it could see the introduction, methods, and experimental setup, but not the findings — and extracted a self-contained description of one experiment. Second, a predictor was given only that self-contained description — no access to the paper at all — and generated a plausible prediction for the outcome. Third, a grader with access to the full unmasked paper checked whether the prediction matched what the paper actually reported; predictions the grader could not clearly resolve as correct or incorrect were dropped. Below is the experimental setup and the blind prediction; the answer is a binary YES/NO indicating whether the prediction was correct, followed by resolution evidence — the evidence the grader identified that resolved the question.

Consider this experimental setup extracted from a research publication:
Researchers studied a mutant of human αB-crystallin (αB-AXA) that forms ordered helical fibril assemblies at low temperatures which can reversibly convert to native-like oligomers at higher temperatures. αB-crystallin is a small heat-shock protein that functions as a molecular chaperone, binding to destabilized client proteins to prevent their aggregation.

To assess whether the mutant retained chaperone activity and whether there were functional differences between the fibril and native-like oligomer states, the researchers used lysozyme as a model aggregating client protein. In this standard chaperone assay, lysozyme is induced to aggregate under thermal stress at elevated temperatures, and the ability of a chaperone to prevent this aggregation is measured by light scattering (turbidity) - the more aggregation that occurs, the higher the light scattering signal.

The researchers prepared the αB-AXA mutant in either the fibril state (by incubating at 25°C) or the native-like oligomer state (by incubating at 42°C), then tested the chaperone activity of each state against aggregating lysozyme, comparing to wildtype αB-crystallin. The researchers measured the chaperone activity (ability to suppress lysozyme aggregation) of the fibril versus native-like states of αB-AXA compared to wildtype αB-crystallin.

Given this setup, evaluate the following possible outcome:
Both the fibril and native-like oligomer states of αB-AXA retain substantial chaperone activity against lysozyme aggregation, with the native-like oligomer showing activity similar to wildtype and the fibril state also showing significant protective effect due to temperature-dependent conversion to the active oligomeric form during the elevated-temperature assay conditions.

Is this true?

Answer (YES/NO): NO